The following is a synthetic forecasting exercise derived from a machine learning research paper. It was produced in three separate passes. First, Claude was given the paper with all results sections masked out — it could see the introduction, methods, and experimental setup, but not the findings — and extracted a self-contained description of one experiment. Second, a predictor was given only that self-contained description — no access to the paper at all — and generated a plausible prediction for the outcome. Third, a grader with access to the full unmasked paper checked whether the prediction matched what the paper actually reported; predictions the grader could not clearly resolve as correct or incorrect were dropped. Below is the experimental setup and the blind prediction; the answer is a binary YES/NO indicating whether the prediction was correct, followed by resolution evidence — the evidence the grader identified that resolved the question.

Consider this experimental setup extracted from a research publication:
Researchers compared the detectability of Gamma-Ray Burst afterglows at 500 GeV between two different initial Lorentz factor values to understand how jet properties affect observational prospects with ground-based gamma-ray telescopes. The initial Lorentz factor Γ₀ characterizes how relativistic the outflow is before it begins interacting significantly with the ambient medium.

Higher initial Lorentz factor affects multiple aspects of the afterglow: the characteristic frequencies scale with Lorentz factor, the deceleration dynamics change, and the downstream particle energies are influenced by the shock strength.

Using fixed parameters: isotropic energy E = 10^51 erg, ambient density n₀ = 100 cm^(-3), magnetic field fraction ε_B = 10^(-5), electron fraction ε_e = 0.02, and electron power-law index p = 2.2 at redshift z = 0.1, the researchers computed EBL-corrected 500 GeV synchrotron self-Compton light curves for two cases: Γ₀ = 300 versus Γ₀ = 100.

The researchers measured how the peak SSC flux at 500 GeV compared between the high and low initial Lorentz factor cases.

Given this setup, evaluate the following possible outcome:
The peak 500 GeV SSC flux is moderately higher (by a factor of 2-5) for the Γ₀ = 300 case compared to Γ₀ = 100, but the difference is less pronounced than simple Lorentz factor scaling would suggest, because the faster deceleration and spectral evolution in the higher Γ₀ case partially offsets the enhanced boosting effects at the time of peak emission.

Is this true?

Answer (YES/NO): NO